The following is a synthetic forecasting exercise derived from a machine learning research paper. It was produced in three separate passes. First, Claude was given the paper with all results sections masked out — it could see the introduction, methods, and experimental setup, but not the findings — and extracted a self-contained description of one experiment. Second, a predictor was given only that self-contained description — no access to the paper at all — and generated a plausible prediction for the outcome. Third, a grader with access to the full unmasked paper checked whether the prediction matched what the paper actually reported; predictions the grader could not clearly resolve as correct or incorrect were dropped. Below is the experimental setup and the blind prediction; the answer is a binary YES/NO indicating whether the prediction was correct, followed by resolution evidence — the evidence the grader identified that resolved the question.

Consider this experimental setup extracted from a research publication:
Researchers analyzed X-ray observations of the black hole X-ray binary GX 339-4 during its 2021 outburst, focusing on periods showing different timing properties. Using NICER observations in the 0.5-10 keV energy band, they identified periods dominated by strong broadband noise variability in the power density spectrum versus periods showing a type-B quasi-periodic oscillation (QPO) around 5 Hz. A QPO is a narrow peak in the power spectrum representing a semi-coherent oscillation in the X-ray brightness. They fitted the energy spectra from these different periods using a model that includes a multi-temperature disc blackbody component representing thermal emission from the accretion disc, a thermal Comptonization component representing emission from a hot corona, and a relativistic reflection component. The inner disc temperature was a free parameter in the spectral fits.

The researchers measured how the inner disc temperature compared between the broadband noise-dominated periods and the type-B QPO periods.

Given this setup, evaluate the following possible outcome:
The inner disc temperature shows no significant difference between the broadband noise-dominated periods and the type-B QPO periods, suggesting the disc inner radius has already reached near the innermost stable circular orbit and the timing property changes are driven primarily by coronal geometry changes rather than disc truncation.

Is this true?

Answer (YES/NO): NO